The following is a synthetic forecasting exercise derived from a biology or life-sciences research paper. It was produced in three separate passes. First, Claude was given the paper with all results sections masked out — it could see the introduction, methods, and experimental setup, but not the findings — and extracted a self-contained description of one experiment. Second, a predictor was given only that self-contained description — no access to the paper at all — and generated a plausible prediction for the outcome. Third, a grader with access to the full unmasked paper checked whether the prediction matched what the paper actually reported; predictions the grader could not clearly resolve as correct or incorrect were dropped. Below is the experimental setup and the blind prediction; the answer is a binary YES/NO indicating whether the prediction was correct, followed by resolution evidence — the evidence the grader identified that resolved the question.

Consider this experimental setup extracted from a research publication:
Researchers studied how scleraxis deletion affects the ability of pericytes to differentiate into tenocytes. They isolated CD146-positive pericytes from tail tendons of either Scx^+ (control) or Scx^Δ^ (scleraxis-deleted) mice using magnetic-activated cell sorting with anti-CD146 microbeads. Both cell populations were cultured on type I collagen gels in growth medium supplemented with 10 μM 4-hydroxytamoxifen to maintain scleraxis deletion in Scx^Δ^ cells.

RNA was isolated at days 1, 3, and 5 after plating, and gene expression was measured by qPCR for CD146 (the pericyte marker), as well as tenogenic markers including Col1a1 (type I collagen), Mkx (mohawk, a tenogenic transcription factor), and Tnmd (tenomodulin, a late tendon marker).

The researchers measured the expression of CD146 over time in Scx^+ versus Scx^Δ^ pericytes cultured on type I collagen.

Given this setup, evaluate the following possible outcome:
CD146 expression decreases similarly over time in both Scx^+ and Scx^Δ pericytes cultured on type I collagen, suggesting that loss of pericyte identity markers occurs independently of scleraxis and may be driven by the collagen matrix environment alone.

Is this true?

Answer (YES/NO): NO